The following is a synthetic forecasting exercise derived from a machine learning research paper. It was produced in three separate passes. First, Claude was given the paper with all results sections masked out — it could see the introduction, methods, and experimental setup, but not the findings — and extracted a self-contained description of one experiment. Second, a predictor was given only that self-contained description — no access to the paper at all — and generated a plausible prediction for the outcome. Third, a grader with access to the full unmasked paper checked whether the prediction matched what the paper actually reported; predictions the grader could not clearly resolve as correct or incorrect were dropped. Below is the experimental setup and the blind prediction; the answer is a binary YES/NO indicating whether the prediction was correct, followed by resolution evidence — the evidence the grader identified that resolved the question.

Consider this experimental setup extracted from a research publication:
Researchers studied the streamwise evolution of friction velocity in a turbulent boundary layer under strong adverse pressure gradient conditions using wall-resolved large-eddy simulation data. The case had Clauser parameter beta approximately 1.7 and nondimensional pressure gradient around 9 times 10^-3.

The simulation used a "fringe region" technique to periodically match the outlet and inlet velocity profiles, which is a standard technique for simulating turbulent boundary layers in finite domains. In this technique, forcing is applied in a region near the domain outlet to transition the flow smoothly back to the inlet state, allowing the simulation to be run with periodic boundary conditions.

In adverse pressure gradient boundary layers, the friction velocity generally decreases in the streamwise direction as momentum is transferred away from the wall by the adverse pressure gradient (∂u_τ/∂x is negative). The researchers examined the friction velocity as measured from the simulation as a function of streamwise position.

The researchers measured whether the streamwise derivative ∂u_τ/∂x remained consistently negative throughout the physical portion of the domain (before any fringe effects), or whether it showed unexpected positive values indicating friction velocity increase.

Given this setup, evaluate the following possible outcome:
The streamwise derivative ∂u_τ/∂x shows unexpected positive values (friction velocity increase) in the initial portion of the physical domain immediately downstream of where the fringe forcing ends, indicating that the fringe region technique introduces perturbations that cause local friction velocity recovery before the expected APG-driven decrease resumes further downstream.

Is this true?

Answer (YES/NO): NO